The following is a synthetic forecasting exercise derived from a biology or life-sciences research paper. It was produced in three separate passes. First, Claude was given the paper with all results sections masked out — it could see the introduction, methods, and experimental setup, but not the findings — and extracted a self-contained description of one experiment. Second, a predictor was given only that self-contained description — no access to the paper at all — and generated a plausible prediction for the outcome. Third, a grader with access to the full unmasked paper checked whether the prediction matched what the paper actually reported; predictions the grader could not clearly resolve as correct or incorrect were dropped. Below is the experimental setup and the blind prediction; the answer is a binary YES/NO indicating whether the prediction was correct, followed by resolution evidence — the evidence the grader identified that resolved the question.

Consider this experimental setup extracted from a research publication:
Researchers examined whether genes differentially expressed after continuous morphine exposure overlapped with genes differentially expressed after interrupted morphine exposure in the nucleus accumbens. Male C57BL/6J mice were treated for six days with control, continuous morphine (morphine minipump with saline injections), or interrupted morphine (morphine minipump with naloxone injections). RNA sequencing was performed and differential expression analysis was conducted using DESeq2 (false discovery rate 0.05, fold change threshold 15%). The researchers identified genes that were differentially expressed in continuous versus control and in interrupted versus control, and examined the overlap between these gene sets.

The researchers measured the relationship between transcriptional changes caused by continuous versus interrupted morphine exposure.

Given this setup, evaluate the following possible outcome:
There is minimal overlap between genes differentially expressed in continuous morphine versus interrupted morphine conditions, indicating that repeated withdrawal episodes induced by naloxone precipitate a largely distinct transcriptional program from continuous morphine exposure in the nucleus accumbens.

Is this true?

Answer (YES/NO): NO